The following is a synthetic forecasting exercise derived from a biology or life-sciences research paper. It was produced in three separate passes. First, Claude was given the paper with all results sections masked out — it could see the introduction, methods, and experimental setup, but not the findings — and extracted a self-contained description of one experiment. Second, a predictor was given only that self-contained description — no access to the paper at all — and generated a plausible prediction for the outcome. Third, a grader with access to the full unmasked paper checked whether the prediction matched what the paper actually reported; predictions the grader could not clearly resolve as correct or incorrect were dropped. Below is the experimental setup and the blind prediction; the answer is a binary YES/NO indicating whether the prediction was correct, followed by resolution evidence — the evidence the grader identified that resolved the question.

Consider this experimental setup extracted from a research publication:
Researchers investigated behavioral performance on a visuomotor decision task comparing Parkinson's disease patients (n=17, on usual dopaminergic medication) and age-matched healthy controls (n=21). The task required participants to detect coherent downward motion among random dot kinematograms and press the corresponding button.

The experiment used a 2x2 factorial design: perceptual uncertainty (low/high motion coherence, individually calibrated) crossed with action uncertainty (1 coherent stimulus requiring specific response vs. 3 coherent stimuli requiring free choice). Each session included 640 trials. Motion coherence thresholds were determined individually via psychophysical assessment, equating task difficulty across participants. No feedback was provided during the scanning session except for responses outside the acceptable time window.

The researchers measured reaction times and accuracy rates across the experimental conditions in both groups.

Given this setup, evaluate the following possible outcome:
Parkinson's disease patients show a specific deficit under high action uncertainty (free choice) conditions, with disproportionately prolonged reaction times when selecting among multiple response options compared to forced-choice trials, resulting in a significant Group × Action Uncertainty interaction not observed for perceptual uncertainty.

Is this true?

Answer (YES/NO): NO